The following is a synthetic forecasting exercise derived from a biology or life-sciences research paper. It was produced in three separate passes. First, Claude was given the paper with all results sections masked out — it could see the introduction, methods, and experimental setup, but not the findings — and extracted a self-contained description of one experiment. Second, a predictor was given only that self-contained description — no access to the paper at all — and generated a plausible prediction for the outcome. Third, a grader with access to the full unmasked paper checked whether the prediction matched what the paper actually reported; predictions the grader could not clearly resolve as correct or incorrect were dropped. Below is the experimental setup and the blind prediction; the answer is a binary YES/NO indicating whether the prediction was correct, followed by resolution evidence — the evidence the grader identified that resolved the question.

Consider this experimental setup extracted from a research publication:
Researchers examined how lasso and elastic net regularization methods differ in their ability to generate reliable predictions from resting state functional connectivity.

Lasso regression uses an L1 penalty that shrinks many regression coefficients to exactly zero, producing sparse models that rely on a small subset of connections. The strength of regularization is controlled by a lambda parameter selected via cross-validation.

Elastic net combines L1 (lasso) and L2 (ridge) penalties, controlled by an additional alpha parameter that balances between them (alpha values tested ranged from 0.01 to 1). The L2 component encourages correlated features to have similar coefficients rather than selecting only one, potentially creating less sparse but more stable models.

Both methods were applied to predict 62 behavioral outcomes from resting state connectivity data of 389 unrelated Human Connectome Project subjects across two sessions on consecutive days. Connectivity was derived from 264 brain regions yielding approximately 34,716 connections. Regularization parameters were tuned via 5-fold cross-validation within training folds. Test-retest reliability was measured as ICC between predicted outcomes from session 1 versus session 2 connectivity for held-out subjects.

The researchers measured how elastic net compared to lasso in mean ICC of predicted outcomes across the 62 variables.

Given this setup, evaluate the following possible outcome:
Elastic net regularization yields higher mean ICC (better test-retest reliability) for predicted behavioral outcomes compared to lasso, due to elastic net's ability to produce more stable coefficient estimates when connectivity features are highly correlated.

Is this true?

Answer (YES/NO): NO